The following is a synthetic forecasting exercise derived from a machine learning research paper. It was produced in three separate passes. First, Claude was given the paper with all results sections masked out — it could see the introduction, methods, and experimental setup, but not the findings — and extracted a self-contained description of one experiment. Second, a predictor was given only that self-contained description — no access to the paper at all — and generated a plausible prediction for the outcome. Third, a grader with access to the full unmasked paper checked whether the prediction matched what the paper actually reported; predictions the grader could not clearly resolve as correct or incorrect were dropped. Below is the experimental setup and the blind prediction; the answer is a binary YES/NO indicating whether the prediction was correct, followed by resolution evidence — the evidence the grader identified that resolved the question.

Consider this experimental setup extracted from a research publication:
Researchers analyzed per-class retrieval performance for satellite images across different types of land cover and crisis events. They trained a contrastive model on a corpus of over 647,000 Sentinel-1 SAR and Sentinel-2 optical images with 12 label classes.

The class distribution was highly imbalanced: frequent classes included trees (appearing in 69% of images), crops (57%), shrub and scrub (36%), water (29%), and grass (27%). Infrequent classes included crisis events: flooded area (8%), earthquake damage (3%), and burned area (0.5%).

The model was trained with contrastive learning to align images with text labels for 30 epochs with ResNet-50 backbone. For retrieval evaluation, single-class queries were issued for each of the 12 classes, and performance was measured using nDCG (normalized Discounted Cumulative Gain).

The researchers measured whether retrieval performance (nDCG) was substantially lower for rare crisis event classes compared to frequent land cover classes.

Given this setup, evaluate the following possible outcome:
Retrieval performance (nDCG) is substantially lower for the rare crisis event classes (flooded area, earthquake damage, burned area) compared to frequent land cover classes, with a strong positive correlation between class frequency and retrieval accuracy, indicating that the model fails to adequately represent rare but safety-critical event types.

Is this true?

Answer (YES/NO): NO